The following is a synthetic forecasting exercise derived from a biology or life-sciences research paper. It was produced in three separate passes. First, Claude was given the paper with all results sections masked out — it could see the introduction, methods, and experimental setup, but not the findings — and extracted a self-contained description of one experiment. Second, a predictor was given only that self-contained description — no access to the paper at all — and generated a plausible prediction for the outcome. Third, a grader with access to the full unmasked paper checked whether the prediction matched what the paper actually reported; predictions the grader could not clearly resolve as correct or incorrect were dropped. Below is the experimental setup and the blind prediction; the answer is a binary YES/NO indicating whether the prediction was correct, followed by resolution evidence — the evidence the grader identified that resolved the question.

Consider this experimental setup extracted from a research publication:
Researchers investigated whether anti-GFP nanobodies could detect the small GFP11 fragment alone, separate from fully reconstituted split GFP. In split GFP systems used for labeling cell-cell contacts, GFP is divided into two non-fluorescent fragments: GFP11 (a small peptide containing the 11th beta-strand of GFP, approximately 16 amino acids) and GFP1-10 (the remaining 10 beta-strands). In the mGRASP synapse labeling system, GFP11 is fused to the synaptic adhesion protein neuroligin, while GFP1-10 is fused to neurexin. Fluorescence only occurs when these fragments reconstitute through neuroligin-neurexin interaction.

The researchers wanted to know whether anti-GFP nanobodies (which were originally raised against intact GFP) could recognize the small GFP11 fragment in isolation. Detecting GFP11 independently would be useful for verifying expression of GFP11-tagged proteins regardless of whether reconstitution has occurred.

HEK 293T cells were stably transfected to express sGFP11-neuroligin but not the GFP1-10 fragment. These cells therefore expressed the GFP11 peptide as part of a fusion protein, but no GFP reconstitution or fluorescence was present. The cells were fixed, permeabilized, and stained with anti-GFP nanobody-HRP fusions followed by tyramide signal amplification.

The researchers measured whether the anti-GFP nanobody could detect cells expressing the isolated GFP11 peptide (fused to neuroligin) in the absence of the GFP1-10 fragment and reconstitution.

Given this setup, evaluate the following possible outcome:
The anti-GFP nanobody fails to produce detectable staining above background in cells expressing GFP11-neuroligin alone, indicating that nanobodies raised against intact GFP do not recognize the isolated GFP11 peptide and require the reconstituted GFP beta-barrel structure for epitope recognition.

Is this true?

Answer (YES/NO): YES